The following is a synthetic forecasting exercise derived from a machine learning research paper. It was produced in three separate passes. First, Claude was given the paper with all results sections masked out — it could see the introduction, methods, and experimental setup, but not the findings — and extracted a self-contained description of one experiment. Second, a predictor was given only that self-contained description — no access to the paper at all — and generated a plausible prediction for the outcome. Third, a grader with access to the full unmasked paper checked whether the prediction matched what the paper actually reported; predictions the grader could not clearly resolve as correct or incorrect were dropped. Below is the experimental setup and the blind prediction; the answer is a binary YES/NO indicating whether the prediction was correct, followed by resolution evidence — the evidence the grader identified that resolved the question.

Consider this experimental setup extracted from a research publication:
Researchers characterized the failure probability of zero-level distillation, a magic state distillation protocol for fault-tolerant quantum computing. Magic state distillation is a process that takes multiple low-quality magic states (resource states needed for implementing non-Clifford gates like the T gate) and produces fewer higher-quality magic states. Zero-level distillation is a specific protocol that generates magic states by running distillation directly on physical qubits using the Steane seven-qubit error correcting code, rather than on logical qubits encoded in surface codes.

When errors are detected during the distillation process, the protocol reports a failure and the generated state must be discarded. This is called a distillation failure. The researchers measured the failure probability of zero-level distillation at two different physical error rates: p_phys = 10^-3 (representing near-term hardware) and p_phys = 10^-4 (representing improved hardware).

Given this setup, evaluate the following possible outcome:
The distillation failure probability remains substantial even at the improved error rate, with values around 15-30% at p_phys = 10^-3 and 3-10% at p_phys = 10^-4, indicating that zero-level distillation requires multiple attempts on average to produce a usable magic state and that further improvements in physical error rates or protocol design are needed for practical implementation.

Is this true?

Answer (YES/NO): YES